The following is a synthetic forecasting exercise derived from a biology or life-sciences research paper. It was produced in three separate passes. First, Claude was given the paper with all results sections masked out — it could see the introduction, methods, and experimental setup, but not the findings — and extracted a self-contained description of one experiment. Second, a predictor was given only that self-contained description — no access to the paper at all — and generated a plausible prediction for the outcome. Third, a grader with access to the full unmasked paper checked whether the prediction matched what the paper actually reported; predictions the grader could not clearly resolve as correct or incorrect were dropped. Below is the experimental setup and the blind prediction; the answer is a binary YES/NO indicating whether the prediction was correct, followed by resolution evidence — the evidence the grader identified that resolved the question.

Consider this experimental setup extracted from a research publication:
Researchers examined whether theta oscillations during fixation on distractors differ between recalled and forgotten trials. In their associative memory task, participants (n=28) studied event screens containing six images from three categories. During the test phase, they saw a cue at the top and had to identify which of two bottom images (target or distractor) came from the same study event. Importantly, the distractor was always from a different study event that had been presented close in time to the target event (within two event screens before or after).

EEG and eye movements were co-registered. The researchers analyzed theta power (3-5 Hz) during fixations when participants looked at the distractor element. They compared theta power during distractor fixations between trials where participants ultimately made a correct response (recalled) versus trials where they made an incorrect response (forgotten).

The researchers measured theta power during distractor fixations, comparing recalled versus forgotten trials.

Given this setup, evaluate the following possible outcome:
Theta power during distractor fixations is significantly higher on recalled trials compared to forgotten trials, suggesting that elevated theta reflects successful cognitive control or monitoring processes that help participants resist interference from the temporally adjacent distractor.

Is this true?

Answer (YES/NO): YES